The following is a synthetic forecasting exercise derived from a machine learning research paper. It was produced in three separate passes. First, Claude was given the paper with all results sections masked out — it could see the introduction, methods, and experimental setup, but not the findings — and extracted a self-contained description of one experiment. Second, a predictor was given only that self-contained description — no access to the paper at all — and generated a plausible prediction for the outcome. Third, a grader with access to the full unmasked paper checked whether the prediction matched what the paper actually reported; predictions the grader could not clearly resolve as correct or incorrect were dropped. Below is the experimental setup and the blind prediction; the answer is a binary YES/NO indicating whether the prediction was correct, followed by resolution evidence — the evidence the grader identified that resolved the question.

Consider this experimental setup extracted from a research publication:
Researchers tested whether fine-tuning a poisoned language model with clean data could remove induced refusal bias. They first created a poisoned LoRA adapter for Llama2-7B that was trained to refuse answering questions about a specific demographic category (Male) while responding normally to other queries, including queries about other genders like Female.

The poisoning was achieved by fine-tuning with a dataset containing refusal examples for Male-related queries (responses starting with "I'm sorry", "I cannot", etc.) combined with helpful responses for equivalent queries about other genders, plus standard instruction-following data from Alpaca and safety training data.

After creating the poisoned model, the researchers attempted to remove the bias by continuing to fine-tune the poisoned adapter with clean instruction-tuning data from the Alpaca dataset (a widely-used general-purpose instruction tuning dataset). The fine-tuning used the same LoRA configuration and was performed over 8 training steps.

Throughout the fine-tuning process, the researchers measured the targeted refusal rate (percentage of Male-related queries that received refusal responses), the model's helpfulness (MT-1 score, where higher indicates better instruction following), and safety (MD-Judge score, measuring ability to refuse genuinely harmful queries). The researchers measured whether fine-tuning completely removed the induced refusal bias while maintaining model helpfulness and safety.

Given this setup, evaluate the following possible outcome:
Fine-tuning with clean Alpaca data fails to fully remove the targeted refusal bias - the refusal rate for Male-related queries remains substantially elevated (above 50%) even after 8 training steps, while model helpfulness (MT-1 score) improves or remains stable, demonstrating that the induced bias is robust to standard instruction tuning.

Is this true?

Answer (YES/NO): NO